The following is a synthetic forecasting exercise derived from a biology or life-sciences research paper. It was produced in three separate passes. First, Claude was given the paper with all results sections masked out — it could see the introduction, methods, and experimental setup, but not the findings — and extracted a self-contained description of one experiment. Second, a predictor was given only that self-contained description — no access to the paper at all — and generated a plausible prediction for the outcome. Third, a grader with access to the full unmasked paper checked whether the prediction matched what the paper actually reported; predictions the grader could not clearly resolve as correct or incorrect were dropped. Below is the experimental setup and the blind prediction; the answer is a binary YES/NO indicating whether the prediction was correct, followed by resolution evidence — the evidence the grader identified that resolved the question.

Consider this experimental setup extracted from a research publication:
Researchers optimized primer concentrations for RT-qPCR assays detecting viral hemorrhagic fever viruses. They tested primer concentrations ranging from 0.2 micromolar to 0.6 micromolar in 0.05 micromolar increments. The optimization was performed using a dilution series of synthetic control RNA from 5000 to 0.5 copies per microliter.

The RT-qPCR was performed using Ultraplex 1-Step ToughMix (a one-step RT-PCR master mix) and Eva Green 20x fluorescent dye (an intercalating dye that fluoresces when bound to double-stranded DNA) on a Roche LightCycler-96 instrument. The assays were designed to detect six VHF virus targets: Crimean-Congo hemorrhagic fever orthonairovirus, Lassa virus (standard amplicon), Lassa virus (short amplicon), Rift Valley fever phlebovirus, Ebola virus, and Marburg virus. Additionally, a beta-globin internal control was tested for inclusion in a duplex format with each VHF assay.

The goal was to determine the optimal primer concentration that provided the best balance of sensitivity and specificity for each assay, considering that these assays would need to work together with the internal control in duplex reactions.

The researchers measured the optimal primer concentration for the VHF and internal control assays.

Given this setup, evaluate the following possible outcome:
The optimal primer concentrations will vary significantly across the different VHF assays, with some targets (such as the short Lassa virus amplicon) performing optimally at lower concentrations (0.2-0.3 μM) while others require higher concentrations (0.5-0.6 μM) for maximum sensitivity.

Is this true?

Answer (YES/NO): NO